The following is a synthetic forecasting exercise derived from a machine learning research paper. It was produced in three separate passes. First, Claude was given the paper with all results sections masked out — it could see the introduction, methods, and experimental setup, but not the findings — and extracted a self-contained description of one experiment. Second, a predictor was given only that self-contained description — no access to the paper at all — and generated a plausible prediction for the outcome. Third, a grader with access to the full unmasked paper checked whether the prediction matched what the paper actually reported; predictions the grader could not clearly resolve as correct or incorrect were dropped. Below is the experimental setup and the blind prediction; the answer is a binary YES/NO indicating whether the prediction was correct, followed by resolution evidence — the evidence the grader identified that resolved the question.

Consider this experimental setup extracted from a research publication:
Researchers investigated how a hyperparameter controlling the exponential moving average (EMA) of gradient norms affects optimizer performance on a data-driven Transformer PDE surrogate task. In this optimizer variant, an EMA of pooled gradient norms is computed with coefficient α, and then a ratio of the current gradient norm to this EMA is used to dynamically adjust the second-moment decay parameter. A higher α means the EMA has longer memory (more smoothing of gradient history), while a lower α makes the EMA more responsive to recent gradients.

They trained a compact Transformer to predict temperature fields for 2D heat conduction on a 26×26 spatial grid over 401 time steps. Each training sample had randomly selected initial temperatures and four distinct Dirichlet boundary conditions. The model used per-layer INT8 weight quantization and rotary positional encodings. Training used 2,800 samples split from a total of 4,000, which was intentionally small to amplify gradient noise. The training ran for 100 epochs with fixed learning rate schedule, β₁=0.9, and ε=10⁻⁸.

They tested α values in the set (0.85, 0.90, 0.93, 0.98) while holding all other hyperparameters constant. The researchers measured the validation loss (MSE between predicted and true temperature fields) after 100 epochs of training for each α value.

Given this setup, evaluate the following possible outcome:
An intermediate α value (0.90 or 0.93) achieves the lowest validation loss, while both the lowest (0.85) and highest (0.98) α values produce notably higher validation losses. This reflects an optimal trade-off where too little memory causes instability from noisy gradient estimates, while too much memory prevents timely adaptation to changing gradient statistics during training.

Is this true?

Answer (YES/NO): YES